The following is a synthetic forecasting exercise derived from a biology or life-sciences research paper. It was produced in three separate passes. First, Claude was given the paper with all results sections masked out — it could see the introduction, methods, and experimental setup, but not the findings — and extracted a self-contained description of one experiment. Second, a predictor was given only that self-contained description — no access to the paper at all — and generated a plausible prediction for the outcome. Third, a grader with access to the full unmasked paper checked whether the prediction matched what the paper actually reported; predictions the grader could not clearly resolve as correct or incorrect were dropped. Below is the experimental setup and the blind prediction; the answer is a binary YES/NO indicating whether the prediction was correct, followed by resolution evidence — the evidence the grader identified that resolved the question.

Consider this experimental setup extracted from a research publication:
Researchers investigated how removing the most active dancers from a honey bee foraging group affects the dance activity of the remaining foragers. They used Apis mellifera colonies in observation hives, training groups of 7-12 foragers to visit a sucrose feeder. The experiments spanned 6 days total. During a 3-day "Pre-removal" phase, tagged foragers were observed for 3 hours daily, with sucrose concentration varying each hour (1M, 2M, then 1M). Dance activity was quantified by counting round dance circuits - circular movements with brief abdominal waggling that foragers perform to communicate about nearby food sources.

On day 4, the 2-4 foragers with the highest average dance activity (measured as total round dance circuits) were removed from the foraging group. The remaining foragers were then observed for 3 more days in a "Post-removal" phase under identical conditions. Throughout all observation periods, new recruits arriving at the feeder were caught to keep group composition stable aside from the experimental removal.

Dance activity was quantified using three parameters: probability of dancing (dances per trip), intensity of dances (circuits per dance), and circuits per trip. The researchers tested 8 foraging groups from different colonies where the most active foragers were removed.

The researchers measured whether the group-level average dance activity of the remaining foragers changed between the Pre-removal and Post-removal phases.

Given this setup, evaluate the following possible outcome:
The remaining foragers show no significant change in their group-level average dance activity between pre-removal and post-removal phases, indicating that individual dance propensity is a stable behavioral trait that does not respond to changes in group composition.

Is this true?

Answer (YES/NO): NO